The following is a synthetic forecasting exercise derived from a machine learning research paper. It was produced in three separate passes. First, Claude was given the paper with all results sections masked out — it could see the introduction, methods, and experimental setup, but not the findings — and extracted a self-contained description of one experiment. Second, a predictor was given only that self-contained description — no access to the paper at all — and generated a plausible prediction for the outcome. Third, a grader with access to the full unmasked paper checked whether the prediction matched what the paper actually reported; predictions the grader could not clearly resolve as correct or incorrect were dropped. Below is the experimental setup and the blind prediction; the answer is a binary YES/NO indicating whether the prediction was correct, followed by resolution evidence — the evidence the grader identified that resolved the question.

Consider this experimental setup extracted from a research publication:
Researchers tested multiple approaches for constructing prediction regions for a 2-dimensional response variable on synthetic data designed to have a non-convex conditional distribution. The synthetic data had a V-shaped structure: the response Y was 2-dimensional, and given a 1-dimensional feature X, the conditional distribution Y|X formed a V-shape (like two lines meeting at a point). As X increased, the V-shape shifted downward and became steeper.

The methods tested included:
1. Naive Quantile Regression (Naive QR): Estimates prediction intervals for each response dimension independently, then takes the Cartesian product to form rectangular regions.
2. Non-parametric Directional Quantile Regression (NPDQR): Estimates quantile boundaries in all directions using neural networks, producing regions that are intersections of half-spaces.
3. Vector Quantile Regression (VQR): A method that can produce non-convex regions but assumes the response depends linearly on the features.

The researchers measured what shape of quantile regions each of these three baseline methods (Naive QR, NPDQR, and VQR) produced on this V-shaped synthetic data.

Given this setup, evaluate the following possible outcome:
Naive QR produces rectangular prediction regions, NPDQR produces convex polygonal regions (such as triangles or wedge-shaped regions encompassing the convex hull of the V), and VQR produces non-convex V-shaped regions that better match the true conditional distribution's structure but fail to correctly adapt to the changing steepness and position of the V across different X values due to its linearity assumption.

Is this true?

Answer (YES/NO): NO